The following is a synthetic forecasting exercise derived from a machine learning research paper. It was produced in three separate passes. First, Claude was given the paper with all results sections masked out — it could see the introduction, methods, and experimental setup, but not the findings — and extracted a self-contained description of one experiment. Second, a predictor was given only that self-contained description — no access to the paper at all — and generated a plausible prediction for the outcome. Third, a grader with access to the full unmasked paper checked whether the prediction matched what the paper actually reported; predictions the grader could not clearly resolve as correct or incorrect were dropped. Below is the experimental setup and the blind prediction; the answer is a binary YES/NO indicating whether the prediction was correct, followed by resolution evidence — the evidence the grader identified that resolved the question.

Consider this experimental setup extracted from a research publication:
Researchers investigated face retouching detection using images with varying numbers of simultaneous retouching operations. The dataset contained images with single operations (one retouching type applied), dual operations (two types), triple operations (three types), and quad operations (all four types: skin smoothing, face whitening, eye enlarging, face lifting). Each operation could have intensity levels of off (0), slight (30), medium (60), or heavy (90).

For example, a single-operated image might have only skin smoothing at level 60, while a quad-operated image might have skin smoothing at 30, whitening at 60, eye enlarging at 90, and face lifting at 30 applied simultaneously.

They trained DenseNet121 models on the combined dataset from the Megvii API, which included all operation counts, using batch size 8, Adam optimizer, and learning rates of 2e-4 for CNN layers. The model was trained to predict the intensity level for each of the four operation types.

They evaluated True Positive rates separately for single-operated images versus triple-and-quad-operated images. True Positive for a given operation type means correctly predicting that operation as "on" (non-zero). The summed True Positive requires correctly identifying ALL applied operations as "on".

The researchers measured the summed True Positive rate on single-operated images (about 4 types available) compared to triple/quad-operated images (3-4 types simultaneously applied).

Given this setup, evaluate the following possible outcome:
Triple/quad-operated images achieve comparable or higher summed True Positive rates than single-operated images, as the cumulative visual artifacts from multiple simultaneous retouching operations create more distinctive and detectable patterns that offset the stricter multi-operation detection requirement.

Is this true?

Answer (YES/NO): NO